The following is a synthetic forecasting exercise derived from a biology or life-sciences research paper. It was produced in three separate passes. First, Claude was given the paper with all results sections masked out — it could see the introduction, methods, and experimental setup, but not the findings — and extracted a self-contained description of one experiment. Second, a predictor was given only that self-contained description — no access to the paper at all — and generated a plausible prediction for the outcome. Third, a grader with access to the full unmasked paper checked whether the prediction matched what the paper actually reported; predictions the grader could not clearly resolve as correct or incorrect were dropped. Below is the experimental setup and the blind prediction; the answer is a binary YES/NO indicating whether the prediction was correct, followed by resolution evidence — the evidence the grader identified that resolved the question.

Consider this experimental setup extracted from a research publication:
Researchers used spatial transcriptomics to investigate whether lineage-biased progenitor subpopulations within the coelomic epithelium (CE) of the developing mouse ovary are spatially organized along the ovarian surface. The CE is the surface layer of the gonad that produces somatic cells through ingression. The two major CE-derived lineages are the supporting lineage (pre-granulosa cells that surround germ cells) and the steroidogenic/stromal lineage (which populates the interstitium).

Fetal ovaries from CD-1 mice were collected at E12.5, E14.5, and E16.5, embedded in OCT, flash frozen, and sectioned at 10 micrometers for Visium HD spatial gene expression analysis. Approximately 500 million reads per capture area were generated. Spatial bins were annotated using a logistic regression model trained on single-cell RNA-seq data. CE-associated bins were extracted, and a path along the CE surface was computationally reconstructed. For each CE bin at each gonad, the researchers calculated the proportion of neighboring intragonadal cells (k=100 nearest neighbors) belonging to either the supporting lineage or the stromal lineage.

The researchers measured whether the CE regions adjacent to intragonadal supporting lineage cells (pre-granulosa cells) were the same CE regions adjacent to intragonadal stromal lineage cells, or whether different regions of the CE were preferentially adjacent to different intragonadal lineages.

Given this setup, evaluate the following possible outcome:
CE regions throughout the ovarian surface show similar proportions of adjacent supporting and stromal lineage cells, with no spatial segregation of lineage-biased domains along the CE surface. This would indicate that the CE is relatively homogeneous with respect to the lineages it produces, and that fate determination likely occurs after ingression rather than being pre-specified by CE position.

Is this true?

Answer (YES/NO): NO